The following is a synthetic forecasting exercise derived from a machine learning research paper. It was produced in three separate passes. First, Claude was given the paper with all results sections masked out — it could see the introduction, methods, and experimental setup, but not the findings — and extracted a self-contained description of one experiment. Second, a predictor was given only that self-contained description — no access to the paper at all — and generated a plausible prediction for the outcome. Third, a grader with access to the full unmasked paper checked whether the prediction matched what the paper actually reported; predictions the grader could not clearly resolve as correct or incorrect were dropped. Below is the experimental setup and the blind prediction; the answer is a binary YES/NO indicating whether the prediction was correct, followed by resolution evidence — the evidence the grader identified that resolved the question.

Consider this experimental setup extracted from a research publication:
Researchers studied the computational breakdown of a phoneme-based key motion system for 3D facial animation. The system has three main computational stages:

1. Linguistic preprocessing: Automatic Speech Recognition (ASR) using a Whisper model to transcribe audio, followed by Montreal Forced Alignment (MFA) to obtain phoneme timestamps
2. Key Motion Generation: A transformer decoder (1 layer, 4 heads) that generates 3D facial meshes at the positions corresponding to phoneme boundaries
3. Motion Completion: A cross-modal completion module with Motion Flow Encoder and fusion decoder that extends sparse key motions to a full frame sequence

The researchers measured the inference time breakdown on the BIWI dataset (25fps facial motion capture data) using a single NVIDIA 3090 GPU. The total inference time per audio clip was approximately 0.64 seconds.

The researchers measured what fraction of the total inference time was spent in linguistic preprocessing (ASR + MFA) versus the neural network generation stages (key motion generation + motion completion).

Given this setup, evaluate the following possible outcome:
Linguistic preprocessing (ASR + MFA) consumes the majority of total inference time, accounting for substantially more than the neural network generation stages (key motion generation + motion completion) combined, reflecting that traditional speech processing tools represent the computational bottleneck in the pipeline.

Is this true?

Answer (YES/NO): NO